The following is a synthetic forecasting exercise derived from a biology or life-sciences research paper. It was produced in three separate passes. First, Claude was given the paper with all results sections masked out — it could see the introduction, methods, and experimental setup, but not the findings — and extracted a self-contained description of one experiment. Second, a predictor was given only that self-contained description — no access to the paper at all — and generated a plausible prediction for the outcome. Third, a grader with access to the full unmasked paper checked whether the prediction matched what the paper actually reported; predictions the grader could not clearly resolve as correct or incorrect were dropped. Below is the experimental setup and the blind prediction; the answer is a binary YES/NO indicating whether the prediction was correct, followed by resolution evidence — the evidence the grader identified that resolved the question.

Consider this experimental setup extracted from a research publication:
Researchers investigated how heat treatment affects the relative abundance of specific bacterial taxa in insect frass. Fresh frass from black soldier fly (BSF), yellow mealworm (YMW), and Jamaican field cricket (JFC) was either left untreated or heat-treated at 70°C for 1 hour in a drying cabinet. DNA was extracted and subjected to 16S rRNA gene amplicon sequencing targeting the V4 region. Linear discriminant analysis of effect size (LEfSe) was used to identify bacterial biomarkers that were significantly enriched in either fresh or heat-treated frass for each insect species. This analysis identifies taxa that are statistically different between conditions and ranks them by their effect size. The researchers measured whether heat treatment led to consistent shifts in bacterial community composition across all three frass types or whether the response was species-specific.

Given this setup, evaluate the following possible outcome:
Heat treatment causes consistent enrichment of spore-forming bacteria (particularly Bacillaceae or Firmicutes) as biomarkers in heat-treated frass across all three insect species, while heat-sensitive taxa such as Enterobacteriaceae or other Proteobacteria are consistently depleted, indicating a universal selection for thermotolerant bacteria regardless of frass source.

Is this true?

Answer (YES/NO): NO